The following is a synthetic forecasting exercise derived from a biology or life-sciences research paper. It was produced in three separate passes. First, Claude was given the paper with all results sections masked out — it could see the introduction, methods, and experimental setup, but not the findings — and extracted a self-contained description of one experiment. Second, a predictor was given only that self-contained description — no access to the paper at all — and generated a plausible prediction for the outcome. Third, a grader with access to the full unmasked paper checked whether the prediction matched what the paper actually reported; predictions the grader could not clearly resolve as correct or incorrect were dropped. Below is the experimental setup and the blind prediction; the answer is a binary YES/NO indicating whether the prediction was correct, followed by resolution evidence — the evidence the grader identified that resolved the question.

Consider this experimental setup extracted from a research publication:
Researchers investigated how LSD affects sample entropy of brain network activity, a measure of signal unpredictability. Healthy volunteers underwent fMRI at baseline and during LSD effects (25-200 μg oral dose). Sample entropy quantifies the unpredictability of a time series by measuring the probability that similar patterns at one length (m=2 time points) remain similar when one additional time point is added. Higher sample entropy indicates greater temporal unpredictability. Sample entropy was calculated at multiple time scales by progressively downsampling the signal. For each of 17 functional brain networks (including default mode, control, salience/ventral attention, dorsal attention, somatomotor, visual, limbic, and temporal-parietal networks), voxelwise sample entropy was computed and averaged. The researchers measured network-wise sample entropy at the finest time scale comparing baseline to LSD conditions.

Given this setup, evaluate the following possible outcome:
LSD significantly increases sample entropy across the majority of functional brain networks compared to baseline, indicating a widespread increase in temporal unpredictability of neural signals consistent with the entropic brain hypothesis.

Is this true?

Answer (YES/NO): NO